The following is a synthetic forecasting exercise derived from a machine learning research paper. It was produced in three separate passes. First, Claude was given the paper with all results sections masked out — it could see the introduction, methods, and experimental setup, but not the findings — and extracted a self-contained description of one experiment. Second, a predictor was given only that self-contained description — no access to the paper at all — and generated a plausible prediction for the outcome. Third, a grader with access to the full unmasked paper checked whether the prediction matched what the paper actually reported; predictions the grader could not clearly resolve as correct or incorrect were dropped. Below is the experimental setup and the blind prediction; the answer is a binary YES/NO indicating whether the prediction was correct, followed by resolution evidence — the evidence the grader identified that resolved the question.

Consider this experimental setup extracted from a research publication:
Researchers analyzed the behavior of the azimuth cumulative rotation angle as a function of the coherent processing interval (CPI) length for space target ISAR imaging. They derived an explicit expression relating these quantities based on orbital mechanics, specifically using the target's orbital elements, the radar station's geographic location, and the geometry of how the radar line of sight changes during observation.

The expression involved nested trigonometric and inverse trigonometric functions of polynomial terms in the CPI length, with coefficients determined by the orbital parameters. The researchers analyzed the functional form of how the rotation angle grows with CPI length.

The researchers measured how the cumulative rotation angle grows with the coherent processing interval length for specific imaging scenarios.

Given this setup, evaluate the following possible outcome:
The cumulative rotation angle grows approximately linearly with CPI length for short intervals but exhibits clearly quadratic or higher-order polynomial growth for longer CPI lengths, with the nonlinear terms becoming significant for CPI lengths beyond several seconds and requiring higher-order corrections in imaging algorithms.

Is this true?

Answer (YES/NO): NO